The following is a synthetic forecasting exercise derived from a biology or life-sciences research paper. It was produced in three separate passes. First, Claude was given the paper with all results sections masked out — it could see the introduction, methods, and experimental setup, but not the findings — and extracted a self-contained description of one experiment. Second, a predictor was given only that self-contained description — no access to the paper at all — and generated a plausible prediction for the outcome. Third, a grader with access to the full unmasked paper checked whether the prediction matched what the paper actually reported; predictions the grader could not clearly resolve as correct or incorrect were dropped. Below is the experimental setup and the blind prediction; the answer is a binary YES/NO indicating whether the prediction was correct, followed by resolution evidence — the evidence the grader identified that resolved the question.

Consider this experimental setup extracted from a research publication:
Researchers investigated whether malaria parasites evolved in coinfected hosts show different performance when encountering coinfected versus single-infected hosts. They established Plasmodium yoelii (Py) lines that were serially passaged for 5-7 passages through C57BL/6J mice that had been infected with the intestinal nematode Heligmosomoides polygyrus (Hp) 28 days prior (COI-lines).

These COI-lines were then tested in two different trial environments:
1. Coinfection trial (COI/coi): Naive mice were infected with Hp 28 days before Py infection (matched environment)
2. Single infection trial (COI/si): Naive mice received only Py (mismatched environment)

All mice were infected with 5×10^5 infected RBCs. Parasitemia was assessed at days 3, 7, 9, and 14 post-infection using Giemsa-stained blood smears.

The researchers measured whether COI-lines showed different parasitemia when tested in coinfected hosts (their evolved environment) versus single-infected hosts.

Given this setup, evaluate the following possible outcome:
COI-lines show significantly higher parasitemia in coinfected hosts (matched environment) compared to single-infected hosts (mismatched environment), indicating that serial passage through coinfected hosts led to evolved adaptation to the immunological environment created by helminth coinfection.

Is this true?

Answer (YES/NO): YES